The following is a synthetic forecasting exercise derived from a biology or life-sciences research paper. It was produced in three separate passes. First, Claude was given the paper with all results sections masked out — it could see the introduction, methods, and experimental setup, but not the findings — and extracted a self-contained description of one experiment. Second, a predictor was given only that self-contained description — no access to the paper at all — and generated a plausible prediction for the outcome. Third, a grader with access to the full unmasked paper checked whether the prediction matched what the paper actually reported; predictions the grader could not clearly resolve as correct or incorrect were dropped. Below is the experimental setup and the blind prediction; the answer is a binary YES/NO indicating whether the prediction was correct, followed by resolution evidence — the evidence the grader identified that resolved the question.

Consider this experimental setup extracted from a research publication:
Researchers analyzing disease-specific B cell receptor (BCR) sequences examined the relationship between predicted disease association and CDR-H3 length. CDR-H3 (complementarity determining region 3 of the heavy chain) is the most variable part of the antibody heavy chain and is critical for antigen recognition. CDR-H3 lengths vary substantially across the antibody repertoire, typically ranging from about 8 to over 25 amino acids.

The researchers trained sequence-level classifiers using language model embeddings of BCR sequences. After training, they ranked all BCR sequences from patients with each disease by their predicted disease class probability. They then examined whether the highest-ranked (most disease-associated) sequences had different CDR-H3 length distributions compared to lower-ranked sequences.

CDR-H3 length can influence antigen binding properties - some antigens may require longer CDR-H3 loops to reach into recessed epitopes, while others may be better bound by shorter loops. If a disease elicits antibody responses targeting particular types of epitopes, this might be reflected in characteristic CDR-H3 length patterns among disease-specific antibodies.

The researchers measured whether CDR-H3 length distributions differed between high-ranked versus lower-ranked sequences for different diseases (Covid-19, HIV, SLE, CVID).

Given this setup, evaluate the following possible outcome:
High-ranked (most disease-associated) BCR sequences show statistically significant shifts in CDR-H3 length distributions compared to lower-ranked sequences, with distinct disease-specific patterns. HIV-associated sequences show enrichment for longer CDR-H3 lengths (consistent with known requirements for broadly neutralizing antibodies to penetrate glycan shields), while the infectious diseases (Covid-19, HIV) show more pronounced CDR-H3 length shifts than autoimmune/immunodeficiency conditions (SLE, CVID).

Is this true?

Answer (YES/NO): NO